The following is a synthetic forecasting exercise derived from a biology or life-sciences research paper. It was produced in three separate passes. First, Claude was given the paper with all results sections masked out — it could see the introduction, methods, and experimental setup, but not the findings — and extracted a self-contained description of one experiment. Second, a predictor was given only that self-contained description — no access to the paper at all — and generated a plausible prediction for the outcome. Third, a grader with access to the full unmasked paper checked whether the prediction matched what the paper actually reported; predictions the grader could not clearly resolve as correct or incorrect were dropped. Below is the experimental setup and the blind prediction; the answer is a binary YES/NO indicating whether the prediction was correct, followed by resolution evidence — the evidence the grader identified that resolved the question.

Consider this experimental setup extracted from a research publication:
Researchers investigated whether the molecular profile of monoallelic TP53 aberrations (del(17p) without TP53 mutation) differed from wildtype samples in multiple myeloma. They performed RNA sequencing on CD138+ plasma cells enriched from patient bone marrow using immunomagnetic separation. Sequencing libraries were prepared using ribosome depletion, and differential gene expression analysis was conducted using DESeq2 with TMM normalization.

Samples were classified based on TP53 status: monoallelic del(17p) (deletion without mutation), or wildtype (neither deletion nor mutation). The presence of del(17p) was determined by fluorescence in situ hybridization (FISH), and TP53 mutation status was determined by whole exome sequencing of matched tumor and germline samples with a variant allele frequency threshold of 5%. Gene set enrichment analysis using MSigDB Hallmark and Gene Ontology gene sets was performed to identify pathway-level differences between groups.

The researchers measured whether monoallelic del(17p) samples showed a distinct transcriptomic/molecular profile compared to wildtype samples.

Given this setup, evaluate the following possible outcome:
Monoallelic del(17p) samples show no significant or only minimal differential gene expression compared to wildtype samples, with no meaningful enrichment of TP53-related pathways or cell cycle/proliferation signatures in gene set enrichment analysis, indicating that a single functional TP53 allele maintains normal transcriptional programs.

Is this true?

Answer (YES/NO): NO